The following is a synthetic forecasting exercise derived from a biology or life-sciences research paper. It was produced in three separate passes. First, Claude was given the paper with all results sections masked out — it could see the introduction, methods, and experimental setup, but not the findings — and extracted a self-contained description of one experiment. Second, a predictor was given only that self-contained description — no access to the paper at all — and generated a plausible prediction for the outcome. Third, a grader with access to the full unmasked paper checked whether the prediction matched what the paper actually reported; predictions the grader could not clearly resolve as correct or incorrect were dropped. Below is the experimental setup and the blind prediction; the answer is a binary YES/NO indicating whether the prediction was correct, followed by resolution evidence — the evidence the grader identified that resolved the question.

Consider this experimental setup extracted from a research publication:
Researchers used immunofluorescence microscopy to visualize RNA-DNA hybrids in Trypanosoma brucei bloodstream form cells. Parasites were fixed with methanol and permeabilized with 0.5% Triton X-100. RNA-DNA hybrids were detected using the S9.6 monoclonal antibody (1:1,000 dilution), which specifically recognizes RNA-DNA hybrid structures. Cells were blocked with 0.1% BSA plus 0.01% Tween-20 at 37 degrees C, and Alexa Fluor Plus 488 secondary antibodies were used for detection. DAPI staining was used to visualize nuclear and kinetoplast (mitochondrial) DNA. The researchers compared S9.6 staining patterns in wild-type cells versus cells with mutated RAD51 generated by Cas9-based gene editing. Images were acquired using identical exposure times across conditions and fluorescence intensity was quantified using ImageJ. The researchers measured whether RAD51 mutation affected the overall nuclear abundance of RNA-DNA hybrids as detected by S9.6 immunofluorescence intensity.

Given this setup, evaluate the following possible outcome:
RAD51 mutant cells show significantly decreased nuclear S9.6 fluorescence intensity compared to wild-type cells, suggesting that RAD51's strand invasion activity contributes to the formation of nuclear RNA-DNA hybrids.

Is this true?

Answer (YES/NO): YES